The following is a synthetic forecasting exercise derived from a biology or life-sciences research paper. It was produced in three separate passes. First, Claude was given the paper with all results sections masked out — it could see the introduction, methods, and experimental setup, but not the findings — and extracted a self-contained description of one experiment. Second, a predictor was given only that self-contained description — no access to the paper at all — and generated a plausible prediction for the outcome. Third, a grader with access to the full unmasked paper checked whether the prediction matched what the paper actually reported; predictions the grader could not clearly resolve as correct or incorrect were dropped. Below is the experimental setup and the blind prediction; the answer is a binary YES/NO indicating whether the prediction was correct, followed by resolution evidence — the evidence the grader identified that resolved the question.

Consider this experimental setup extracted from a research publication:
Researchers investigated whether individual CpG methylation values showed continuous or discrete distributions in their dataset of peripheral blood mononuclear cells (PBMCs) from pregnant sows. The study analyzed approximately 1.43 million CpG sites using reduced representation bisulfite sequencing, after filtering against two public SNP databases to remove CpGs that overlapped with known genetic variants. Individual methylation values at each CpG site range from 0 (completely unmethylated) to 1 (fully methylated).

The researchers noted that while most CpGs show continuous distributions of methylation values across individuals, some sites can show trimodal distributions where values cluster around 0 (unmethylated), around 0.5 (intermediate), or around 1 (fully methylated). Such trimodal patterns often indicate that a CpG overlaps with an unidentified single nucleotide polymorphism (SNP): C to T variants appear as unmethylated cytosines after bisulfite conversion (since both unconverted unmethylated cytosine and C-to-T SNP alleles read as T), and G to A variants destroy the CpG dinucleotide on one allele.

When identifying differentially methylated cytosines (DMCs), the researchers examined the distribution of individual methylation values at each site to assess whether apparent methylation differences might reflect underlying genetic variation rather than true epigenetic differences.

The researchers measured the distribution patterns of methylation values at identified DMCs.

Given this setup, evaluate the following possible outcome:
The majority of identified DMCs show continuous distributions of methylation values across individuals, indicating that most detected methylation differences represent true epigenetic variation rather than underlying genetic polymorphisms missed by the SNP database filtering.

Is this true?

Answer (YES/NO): NO